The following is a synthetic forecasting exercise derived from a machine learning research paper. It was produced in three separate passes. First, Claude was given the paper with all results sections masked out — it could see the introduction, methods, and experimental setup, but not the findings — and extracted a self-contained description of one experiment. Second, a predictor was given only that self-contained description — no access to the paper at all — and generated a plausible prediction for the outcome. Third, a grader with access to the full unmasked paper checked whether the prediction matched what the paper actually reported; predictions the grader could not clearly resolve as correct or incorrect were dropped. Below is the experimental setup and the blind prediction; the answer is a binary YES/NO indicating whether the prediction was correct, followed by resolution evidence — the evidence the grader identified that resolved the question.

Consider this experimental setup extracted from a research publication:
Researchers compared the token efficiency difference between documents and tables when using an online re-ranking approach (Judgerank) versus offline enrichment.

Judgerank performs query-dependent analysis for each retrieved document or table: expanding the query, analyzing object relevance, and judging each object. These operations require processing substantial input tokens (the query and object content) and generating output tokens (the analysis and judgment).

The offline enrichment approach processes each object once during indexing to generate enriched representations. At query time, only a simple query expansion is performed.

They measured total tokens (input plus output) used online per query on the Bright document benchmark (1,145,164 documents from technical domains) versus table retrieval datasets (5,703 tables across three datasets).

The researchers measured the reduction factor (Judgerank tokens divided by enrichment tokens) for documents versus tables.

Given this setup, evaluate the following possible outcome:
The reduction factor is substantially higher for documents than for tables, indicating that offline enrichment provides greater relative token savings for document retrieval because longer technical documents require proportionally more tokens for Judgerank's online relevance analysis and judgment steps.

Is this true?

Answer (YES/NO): YES